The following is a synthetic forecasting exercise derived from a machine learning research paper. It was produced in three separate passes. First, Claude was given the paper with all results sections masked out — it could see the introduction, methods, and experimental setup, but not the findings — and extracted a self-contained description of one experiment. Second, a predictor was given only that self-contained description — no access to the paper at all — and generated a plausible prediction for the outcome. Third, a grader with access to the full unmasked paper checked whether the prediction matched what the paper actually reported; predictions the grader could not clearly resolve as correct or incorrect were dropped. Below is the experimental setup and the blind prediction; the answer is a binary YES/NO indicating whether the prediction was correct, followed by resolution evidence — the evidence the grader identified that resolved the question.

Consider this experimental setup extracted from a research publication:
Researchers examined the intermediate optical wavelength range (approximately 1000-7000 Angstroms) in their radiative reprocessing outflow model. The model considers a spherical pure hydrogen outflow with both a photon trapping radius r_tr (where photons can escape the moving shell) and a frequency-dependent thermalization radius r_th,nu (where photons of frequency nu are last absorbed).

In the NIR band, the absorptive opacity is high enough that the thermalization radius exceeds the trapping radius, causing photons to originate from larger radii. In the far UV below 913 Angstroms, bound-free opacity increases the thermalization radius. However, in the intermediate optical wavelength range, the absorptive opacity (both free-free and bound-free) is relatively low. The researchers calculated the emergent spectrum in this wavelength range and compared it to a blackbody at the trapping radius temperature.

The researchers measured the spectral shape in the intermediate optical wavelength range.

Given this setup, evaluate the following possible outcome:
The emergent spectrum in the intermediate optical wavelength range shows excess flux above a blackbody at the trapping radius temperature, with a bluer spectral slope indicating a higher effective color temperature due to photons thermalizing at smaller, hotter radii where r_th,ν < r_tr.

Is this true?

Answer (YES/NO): NO